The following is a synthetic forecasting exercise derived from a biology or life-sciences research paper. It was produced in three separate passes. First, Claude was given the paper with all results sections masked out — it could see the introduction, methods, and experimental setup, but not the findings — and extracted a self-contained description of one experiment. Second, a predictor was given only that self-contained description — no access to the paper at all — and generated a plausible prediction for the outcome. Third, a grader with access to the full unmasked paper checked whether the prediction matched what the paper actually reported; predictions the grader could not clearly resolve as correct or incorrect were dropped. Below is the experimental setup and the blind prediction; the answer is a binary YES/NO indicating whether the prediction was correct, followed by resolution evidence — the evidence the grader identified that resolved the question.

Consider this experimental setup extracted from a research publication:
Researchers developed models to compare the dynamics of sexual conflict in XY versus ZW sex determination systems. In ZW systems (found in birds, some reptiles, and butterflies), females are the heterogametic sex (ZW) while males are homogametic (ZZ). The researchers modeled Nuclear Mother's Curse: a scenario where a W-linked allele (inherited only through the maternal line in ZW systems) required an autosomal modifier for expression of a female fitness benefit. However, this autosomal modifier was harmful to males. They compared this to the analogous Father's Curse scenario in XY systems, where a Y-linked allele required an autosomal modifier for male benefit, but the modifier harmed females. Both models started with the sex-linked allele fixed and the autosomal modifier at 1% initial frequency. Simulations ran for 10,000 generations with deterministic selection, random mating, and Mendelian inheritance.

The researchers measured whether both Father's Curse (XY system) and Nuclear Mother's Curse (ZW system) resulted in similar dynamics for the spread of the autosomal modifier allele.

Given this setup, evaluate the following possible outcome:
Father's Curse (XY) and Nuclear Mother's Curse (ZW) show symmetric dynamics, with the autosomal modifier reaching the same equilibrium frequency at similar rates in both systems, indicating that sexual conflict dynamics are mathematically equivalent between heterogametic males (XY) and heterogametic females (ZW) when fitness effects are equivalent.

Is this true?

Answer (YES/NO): YES